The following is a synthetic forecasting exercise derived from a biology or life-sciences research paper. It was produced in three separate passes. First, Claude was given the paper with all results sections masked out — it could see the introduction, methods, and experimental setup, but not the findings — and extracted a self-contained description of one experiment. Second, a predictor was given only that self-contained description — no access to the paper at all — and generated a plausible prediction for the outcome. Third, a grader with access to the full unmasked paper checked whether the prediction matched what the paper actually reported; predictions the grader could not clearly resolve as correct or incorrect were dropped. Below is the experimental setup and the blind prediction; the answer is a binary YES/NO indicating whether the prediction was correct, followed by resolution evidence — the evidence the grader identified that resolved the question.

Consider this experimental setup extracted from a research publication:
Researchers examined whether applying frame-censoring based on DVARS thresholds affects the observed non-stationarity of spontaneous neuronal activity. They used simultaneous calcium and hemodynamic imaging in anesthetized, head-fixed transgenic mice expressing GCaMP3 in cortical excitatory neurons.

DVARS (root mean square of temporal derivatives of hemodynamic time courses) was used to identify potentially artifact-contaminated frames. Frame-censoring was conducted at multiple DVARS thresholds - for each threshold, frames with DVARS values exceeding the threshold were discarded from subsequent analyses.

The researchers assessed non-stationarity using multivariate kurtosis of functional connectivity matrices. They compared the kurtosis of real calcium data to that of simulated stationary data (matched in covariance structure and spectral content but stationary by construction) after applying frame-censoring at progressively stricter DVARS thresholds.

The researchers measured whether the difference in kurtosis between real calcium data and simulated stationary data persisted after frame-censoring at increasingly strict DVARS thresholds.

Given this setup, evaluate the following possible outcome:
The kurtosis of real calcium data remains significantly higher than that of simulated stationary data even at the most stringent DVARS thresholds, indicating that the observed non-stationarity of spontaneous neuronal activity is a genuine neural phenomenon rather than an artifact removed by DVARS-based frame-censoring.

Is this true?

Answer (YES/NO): YES